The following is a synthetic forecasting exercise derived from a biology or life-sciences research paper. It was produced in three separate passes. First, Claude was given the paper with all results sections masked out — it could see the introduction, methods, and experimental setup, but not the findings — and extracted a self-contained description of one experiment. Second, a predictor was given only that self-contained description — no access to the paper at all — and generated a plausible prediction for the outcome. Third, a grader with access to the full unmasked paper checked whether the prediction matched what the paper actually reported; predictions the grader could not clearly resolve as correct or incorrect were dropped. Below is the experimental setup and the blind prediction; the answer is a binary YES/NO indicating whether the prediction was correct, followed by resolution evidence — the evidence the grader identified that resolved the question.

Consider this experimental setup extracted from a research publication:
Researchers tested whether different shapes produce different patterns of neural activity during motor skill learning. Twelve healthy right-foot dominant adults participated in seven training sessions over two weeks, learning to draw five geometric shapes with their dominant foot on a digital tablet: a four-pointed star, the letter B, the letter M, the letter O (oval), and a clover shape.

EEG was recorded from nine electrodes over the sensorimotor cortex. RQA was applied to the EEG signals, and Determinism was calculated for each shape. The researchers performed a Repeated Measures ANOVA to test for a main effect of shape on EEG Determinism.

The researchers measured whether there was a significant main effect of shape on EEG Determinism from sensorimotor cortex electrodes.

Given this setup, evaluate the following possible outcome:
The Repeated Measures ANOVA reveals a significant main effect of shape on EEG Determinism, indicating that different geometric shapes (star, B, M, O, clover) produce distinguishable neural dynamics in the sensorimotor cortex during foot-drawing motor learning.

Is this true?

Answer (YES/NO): NO